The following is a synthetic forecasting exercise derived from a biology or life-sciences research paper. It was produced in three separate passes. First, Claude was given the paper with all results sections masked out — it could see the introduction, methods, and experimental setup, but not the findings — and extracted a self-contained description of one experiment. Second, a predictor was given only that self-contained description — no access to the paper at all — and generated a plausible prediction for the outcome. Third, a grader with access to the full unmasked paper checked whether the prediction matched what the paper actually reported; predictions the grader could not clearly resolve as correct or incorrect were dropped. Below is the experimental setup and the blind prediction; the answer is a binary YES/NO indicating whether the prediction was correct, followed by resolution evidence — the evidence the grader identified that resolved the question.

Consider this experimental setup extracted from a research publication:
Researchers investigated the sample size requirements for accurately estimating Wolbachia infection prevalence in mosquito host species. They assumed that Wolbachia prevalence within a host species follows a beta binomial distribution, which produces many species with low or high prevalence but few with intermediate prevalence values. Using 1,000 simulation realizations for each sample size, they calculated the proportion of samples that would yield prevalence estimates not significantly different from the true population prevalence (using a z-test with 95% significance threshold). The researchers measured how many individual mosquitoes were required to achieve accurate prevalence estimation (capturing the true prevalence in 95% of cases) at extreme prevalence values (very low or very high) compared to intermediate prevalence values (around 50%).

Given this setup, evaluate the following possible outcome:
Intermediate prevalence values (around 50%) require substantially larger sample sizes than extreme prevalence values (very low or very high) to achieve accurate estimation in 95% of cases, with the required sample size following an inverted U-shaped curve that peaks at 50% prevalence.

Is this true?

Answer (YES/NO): YES